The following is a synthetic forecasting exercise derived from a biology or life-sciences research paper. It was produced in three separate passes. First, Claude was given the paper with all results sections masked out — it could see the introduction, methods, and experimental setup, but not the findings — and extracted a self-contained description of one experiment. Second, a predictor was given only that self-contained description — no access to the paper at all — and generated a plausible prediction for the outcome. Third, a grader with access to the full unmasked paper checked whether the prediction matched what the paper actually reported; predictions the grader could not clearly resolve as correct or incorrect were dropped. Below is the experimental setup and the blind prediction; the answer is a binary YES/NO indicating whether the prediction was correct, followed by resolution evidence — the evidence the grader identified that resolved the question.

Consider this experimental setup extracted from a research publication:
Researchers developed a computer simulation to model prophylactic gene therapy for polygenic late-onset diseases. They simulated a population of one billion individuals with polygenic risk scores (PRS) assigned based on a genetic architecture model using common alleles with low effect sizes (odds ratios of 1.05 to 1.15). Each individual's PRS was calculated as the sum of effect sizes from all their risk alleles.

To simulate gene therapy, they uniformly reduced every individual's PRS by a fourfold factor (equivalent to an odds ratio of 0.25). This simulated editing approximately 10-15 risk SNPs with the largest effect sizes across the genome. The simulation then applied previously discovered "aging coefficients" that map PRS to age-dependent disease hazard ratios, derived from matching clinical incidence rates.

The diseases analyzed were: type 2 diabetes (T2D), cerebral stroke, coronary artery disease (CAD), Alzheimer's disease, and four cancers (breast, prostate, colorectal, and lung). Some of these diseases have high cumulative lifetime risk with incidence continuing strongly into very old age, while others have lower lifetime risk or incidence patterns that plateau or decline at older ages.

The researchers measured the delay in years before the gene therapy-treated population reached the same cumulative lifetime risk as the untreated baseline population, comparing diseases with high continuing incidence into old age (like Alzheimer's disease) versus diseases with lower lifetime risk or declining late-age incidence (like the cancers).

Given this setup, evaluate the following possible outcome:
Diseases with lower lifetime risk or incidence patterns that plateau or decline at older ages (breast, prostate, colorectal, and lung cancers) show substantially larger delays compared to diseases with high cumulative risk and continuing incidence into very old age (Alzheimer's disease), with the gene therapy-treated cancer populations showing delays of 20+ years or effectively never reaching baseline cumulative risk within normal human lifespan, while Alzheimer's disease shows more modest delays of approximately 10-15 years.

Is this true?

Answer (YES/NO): NO